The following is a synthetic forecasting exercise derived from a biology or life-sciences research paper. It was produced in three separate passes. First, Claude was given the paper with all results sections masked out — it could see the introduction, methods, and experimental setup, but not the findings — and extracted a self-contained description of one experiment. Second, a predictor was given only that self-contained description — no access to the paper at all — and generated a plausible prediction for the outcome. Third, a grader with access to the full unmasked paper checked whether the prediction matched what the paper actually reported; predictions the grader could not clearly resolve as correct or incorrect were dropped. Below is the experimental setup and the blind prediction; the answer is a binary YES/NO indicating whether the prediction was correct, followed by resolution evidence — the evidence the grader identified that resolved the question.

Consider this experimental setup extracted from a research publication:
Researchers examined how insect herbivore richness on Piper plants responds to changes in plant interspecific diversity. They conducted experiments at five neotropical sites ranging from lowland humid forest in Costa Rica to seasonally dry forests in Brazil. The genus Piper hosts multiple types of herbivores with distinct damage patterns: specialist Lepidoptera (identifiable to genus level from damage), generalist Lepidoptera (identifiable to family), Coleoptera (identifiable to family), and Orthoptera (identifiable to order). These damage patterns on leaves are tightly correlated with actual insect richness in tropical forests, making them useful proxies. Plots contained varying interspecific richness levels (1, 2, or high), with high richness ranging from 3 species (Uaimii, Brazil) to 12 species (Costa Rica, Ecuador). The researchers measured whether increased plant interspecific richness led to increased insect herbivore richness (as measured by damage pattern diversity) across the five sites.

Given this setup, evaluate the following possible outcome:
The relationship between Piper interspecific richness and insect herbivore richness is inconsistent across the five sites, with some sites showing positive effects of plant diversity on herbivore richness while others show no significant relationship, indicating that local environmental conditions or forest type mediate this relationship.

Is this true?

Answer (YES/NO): NO